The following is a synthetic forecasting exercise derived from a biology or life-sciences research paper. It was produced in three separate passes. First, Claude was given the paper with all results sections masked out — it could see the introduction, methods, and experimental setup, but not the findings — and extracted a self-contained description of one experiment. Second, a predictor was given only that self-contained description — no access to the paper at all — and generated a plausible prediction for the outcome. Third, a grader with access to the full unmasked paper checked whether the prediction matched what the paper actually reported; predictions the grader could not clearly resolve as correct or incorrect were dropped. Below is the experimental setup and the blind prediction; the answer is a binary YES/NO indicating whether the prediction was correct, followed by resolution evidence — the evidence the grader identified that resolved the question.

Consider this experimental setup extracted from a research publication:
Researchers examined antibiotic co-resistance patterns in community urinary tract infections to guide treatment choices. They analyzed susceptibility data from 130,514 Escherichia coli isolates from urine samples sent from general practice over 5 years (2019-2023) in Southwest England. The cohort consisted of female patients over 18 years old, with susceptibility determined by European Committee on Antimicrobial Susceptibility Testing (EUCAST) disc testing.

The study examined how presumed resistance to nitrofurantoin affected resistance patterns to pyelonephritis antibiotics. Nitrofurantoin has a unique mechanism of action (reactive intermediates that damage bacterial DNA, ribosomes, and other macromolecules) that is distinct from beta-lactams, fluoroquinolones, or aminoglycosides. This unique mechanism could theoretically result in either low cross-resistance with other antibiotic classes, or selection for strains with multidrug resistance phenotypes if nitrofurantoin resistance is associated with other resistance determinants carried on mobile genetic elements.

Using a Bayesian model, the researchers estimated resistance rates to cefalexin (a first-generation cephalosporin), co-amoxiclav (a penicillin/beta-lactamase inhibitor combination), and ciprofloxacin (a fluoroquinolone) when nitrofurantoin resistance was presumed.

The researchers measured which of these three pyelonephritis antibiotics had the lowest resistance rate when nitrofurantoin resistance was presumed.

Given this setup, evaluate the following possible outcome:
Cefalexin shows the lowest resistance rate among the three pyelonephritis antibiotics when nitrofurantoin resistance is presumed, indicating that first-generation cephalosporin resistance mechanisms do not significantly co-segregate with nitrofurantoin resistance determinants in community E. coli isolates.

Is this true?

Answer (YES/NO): NO